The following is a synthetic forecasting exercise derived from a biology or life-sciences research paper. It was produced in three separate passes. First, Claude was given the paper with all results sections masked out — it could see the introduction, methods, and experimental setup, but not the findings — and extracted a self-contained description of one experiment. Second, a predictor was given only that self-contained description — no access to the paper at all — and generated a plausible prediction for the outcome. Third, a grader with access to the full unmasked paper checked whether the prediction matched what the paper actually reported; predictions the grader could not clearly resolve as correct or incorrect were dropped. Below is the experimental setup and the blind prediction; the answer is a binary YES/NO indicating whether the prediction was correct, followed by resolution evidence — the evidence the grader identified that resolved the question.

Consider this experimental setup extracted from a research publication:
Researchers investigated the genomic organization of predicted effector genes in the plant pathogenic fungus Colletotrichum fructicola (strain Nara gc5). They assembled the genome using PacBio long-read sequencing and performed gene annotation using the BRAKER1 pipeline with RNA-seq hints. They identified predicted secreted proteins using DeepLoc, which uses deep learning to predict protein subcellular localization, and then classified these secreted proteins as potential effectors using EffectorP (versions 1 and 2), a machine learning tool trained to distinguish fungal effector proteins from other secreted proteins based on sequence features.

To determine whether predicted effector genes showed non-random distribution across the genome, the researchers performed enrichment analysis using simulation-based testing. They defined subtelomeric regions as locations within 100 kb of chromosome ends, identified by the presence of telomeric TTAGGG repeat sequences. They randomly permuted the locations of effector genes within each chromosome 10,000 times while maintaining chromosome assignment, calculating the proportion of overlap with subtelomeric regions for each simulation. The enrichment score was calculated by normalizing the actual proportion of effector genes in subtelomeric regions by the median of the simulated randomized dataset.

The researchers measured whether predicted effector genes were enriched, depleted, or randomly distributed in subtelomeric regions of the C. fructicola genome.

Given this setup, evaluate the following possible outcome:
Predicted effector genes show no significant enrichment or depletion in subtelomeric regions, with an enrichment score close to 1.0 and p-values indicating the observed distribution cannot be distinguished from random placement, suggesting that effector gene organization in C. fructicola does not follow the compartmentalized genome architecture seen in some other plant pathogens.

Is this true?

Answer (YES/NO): NO